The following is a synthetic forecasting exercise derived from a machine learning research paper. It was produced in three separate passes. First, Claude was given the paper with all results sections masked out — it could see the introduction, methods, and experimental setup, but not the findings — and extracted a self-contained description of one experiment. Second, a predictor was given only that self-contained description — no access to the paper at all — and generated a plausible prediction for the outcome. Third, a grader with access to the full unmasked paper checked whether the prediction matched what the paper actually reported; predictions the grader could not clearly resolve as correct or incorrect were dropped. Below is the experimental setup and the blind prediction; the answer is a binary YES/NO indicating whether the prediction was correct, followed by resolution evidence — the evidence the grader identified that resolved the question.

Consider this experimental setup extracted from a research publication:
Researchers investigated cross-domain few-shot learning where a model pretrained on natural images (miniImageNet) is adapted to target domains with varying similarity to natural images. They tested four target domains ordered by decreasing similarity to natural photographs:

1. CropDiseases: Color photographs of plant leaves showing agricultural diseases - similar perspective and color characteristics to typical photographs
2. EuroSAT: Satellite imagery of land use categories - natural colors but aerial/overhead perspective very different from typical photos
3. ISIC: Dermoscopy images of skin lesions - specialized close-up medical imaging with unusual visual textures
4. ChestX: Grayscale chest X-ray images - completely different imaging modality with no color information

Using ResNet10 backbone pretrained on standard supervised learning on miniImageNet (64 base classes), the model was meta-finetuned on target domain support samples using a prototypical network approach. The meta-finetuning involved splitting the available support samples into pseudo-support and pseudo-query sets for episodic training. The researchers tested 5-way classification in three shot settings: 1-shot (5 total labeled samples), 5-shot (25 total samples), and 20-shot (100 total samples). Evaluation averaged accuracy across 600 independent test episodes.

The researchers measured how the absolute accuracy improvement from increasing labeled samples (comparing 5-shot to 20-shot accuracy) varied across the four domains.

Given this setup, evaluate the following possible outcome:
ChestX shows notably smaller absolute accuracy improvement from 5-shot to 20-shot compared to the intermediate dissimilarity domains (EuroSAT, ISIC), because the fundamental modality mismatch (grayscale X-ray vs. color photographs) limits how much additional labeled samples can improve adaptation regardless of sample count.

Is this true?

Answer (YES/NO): NO